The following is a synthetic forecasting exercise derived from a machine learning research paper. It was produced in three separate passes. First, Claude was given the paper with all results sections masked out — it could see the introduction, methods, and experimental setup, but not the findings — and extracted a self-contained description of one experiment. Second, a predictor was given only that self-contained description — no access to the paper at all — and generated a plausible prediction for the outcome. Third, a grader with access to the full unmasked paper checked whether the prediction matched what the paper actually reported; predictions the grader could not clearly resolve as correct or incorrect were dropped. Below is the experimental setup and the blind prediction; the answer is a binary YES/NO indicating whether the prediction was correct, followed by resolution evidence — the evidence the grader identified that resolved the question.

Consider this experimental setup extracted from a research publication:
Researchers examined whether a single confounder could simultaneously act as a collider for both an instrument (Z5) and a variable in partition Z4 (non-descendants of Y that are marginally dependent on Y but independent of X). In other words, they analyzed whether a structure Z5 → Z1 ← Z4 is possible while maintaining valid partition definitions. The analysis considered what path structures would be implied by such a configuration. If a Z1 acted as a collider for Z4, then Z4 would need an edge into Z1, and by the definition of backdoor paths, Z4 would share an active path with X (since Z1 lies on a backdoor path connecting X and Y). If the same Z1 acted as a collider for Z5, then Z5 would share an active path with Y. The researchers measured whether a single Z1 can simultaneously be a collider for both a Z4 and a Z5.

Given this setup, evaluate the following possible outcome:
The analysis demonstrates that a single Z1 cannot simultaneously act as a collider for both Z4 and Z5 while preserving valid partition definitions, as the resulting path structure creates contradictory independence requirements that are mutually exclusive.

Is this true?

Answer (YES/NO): YES